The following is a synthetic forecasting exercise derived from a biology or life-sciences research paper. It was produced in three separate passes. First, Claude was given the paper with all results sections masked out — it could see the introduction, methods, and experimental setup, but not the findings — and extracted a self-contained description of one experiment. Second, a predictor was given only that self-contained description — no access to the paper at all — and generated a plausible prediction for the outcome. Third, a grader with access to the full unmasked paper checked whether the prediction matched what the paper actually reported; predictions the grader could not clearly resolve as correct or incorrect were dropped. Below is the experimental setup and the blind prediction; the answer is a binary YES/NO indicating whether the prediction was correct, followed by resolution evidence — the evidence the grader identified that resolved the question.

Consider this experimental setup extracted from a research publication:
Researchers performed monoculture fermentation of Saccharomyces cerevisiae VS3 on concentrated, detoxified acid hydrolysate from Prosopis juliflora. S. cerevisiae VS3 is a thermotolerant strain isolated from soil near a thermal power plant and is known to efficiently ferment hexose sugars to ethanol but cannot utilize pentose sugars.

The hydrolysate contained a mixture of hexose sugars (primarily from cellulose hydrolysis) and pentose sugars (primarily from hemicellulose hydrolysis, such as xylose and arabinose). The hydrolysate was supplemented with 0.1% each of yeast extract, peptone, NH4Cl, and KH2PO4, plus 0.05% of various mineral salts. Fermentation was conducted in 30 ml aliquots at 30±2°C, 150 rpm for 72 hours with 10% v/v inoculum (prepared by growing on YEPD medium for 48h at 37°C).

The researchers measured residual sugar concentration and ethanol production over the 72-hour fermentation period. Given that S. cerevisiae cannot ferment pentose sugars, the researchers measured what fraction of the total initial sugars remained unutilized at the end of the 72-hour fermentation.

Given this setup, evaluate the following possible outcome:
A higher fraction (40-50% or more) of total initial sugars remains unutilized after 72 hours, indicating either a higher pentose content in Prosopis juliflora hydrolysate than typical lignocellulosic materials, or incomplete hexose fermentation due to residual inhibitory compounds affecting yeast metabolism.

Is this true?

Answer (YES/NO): NO